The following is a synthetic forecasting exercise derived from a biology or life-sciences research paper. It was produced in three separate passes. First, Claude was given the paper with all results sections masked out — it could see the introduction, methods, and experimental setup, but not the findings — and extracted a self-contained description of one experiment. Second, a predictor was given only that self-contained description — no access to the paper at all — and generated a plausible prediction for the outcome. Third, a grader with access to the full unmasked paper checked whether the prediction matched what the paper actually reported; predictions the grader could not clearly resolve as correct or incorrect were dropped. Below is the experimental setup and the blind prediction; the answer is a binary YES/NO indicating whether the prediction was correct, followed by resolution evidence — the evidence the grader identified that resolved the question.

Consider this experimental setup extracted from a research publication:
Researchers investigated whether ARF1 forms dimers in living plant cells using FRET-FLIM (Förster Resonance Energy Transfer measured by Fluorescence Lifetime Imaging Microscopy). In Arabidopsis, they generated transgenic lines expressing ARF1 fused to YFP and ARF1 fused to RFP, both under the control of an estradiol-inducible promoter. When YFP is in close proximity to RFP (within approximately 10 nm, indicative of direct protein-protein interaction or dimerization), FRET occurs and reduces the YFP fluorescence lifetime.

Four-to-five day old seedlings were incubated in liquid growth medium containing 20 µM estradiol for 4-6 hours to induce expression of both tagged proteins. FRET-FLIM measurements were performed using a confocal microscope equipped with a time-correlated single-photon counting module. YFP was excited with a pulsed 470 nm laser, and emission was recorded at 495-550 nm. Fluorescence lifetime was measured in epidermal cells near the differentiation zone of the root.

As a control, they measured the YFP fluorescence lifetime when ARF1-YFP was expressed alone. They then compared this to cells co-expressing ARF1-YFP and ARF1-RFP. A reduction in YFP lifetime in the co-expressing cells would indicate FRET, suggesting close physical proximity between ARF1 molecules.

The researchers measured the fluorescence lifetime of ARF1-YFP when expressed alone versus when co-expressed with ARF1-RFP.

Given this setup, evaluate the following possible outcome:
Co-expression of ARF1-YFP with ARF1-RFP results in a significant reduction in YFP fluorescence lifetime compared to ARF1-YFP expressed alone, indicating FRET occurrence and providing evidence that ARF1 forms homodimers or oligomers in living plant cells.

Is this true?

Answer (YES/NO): NO